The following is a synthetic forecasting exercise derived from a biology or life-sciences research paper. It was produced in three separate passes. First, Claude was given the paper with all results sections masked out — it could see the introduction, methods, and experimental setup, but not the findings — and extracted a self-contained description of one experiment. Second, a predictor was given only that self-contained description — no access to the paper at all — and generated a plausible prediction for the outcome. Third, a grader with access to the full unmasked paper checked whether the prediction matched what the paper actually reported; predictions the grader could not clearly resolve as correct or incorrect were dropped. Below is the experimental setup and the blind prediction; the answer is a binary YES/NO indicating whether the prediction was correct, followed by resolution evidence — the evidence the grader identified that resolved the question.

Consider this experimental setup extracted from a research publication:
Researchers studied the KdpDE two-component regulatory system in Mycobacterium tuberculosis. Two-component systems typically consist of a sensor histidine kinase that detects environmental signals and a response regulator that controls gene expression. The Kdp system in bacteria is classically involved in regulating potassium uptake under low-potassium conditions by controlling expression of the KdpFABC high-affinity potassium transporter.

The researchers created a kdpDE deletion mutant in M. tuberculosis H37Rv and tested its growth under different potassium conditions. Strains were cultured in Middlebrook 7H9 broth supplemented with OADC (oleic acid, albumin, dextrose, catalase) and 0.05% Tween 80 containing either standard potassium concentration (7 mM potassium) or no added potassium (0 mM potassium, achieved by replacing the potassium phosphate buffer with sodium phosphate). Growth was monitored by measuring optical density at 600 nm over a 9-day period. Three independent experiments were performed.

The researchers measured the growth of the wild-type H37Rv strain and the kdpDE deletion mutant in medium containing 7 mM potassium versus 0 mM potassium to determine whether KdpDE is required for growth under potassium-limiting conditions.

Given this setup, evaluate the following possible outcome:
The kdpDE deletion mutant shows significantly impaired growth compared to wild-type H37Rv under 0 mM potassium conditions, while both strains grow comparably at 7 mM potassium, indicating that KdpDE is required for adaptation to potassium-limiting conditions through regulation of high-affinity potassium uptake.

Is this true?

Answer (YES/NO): NO